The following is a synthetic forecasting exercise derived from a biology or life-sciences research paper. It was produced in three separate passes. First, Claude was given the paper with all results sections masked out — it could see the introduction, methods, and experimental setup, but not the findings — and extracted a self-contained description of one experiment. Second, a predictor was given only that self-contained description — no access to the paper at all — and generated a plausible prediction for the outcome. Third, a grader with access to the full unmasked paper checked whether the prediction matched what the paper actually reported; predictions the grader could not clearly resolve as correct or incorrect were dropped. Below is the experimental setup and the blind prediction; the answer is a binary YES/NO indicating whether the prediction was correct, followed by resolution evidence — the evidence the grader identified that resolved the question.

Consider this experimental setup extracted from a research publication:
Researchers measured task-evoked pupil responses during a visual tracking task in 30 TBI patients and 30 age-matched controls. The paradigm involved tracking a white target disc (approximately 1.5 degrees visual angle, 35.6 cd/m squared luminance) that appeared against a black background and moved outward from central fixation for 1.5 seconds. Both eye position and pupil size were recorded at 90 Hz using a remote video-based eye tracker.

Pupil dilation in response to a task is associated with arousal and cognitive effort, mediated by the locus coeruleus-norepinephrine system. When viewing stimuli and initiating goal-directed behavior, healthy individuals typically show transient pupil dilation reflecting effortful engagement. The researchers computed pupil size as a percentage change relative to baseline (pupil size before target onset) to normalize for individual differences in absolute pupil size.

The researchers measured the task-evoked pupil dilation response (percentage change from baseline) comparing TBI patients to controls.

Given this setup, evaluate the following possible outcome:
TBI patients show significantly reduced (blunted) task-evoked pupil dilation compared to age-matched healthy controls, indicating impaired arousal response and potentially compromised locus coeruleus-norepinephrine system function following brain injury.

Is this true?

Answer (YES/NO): YES